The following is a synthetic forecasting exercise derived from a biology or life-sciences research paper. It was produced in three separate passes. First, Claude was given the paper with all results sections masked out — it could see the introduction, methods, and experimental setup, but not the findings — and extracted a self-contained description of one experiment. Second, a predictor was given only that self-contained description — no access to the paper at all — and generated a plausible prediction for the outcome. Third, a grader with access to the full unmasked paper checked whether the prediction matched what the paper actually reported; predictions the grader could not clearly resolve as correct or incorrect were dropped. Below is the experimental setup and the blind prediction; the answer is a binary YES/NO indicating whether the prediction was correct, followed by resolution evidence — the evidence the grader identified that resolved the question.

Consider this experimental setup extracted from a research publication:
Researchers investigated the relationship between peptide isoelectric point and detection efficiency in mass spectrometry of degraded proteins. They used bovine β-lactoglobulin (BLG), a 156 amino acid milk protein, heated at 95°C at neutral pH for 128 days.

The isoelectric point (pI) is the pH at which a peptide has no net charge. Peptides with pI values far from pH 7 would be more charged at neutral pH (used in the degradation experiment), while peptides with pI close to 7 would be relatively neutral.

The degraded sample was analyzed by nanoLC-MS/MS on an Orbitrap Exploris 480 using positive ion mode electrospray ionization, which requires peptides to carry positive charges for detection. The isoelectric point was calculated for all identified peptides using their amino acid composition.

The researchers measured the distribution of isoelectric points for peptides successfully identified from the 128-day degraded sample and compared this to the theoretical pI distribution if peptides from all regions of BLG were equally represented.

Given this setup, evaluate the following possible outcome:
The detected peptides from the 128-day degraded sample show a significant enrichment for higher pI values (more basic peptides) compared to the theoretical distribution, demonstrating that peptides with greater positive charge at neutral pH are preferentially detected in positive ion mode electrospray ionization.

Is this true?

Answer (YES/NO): NO